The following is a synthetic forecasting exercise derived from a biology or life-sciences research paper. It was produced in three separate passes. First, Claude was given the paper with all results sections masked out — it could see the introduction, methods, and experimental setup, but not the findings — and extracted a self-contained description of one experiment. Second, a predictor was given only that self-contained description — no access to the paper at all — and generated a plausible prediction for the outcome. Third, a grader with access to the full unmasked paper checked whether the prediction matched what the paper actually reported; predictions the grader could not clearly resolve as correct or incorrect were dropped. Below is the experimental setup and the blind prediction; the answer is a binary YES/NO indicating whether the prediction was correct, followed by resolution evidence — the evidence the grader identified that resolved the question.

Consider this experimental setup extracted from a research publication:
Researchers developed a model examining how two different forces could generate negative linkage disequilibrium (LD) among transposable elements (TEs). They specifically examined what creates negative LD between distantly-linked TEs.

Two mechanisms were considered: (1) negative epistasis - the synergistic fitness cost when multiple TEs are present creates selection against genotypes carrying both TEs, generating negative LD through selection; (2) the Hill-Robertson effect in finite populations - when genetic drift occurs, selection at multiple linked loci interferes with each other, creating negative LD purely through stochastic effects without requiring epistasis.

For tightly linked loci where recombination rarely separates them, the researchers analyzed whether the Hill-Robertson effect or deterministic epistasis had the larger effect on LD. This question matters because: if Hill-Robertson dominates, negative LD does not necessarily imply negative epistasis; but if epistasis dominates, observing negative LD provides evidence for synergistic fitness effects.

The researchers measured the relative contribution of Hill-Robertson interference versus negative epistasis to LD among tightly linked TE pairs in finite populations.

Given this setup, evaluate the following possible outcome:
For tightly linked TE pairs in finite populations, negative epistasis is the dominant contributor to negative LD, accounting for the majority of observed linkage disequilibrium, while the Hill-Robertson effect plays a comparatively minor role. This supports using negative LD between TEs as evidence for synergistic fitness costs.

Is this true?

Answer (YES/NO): NO